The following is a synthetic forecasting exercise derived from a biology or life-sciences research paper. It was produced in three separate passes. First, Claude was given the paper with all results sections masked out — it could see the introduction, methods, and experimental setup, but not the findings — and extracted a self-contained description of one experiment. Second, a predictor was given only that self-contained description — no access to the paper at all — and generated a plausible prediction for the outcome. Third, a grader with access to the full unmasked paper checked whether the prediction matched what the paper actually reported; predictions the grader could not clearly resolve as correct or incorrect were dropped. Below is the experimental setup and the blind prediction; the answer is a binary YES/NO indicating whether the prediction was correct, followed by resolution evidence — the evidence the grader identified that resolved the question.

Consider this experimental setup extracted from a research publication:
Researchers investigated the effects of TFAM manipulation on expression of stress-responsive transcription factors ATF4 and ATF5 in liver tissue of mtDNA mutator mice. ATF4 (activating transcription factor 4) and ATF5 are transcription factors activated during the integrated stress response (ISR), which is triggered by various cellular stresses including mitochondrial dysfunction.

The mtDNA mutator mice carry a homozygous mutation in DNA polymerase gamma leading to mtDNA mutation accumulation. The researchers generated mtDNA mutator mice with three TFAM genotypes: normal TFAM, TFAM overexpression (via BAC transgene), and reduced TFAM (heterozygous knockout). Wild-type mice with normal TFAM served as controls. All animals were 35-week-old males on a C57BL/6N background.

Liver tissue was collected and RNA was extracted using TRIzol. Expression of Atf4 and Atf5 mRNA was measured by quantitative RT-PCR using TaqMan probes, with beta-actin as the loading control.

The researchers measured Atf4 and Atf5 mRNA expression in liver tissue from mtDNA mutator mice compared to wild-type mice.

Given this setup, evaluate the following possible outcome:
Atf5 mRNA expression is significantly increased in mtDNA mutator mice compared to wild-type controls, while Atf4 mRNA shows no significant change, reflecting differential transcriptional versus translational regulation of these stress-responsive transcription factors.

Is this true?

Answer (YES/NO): NO